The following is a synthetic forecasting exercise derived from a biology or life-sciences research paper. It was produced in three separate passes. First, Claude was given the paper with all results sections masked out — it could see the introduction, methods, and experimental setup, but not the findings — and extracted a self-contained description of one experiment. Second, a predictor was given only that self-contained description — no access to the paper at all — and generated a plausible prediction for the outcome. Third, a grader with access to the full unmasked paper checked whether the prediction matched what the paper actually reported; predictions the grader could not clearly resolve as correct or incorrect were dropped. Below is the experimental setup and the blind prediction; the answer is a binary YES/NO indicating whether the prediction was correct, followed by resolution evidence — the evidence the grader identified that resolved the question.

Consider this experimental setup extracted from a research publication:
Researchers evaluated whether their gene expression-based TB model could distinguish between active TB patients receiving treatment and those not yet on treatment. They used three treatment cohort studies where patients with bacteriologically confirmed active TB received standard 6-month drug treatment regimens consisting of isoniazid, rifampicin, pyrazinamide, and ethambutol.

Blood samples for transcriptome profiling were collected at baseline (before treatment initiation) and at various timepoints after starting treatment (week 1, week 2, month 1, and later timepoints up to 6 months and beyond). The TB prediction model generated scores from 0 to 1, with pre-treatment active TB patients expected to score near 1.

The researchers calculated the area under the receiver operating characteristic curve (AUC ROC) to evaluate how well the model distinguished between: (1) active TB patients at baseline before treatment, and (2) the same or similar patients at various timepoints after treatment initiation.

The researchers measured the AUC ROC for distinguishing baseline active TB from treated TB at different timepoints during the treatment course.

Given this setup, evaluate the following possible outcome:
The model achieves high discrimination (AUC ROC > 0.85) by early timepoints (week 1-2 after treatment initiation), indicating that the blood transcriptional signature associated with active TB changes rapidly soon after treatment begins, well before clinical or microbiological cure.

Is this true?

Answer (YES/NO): NO